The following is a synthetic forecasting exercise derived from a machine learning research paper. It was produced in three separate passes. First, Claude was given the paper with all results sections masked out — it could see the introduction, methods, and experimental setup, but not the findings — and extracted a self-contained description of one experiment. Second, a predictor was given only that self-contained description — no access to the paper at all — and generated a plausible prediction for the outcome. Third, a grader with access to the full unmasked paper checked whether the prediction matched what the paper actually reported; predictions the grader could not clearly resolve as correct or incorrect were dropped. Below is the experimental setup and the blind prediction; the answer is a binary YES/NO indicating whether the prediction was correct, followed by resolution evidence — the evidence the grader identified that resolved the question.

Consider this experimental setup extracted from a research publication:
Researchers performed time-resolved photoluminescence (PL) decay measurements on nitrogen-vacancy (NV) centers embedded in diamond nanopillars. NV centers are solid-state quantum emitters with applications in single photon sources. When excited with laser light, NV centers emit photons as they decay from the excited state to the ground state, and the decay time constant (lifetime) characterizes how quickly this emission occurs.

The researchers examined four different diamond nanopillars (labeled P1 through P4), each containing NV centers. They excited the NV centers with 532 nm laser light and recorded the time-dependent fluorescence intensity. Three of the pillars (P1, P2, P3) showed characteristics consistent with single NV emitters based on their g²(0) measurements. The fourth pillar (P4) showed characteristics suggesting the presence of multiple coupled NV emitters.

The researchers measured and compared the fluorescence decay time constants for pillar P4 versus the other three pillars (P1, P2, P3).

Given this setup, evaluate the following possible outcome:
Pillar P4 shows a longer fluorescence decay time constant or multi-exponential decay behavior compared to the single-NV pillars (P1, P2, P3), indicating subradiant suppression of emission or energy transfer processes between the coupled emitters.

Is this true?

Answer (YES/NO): NO